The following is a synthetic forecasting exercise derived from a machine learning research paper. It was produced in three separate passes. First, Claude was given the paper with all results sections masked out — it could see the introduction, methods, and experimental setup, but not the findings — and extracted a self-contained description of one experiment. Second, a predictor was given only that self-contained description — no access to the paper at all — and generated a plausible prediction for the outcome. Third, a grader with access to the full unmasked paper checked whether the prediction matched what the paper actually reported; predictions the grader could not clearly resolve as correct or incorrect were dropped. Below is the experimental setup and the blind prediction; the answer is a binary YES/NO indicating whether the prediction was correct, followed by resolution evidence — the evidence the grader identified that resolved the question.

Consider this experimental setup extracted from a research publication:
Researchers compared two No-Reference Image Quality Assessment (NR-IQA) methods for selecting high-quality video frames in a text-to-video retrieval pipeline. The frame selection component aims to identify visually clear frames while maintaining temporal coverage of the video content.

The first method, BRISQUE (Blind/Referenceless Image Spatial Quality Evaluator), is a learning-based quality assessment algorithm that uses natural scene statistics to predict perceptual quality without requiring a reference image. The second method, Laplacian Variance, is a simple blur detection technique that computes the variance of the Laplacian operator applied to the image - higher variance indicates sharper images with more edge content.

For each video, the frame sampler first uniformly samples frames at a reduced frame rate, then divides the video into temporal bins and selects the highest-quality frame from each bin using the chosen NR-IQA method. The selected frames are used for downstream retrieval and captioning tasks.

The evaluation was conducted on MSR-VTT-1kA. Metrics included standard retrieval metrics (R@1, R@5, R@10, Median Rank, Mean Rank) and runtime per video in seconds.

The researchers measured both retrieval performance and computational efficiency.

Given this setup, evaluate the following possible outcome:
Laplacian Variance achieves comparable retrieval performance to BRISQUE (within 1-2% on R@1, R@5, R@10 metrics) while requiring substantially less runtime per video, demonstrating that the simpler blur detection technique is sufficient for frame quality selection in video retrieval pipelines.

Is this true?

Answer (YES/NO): YES